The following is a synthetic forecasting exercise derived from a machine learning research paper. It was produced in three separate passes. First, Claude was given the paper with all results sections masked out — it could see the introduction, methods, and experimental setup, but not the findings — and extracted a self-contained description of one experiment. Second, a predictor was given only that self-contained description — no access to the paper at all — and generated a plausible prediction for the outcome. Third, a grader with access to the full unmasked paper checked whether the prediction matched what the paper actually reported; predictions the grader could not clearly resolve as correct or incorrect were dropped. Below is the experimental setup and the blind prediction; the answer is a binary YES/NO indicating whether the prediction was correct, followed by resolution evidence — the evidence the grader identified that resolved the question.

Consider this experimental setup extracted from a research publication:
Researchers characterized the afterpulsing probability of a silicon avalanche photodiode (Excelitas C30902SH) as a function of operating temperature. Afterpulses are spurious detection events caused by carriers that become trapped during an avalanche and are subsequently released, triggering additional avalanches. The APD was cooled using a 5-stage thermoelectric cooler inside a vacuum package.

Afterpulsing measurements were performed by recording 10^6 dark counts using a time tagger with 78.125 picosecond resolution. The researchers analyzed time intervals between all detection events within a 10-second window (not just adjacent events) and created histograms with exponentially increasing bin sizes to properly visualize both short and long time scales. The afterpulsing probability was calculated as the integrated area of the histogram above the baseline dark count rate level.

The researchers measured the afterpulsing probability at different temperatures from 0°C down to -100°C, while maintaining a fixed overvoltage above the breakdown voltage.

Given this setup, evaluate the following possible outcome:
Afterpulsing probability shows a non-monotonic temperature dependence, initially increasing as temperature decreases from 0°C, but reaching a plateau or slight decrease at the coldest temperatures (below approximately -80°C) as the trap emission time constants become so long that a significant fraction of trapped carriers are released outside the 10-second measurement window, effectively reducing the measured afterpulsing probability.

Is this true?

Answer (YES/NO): NO